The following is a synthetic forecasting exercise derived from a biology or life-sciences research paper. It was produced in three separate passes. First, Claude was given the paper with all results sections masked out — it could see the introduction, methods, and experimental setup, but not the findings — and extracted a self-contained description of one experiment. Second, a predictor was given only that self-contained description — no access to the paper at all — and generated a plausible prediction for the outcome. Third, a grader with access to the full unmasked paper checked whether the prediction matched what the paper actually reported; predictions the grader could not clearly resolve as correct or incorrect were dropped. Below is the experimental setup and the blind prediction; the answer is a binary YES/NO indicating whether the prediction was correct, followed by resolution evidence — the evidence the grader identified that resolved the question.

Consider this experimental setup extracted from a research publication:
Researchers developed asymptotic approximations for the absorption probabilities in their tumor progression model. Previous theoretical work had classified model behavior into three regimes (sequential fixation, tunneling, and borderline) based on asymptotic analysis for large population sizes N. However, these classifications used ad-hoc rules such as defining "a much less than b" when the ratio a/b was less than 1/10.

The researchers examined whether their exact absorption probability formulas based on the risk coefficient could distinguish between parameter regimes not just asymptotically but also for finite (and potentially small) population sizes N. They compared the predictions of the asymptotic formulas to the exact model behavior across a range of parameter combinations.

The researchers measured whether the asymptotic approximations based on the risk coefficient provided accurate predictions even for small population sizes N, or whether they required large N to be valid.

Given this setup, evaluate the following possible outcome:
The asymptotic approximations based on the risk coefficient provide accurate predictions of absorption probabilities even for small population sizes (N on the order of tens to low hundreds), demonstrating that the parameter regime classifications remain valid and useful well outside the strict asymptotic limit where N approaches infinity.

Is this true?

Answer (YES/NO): YES